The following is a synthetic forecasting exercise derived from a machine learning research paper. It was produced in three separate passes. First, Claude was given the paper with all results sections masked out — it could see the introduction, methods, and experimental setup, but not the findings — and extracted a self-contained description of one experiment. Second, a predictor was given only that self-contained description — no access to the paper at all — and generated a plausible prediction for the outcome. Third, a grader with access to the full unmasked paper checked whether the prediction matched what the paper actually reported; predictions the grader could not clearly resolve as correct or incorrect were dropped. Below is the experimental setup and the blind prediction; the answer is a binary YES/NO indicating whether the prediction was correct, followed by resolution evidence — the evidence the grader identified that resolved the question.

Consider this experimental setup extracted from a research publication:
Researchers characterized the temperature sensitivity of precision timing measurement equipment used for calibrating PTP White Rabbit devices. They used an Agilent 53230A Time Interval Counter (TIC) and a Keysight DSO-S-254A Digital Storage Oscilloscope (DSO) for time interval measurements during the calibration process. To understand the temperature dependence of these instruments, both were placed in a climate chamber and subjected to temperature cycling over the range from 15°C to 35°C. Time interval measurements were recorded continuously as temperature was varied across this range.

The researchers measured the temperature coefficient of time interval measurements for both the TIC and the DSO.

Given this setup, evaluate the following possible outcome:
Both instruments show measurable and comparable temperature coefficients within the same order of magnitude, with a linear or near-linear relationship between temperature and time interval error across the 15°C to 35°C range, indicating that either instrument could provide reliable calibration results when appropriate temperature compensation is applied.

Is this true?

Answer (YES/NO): NO